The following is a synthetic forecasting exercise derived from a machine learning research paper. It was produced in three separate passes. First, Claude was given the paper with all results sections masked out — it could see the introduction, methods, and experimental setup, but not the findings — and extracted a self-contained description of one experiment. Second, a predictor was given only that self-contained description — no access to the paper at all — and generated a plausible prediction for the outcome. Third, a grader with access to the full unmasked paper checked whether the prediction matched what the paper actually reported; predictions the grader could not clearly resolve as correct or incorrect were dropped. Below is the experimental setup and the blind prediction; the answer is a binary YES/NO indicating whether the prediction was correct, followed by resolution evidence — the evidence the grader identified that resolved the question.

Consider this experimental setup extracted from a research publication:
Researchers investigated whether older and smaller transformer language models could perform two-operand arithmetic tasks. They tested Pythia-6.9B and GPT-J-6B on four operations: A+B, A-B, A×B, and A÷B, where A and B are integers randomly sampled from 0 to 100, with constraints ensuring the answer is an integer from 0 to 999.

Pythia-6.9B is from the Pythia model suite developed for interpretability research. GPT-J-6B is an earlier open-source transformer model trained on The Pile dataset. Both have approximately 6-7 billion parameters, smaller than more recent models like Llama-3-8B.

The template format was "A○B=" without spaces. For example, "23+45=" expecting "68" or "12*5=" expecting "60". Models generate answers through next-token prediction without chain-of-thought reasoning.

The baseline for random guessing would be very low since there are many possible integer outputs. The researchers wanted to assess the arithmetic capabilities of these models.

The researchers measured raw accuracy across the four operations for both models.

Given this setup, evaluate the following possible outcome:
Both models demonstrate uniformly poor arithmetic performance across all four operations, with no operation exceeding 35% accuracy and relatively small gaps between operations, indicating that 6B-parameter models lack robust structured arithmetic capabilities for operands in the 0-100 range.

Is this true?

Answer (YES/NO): NO